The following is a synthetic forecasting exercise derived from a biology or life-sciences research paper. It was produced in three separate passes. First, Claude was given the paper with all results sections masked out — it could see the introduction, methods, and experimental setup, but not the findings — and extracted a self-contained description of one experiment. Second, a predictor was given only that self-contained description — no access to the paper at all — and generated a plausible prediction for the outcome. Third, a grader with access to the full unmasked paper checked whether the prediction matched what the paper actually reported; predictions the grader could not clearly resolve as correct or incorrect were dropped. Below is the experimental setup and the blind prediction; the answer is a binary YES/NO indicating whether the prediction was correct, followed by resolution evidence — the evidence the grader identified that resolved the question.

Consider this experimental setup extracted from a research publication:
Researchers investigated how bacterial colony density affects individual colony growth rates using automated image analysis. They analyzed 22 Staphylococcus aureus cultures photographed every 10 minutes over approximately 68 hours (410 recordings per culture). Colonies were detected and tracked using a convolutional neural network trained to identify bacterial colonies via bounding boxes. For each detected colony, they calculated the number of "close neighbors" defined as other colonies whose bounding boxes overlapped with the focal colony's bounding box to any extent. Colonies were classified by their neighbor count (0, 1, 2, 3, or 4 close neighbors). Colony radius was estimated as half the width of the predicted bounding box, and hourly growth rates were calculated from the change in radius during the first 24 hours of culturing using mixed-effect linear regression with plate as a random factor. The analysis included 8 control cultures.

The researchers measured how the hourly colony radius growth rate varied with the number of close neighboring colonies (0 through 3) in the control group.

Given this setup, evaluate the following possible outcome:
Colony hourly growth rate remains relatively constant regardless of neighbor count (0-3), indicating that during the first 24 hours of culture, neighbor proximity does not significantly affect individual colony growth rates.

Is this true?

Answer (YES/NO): NO